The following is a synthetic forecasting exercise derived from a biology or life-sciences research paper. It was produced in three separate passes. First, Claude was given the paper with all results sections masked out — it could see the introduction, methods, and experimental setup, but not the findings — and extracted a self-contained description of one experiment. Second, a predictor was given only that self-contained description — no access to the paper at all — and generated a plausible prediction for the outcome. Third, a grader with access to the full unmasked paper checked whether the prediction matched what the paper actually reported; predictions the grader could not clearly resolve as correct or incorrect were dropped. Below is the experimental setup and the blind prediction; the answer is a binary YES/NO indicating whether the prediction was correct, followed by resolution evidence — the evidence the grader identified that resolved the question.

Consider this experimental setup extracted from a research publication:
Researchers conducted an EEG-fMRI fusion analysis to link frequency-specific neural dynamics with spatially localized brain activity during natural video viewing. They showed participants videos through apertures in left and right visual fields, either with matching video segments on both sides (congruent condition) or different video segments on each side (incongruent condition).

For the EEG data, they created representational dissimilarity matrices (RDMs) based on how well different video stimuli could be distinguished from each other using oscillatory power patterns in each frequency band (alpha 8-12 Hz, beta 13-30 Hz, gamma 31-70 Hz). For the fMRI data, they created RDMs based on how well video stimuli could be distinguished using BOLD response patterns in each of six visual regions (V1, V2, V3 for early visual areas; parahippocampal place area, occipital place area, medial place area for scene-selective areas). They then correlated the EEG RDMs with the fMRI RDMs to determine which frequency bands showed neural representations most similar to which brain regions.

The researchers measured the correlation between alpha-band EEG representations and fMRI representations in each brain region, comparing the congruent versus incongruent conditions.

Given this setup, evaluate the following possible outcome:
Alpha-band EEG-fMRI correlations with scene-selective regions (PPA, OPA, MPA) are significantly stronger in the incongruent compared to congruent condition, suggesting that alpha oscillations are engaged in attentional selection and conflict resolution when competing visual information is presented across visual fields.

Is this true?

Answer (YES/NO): NO